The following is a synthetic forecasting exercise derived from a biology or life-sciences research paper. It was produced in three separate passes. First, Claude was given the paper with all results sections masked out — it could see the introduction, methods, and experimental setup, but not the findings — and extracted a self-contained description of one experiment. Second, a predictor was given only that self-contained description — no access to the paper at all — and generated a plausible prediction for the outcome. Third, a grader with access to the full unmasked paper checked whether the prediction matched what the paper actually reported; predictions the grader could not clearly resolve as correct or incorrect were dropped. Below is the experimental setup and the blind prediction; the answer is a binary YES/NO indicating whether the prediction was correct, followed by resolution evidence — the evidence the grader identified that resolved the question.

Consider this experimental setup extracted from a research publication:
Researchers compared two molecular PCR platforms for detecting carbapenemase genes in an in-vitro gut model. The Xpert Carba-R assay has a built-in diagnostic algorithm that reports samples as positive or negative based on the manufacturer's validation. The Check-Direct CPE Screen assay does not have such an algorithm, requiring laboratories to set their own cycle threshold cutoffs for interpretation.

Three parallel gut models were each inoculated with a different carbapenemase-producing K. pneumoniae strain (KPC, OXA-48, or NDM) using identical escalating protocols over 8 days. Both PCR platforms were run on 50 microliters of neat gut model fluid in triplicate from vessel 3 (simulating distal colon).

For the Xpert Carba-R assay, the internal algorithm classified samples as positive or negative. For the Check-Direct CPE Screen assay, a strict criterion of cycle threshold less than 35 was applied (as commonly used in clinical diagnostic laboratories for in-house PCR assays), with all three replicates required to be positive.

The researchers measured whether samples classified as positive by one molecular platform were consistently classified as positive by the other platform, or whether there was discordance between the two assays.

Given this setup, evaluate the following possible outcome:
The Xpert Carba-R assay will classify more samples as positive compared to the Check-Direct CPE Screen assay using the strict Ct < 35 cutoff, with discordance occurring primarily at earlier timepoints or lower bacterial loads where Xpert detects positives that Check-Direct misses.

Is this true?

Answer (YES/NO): NO